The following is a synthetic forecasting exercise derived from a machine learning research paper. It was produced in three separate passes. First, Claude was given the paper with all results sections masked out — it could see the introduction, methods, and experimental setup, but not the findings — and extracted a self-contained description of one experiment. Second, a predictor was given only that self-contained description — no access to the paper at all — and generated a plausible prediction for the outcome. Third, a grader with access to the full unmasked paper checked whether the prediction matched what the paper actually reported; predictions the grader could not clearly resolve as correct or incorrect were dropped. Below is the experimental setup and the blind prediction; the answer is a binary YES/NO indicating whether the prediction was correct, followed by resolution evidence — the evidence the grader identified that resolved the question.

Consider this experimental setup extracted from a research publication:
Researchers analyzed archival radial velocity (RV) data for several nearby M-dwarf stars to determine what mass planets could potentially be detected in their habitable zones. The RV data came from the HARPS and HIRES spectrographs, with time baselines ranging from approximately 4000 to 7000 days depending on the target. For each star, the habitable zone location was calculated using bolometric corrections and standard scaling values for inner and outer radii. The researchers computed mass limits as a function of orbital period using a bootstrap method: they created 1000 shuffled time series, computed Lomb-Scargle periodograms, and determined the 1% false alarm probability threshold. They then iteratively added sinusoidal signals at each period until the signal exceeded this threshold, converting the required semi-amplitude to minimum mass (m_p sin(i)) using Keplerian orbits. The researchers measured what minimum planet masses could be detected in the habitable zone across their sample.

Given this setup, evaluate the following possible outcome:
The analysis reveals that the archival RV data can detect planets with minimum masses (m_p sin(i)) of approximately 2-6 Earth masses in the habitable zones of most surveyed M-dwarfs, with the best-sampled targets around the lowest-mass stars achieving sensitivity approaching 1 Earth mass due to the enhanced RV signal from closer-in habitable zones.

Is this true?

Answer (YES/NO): NO